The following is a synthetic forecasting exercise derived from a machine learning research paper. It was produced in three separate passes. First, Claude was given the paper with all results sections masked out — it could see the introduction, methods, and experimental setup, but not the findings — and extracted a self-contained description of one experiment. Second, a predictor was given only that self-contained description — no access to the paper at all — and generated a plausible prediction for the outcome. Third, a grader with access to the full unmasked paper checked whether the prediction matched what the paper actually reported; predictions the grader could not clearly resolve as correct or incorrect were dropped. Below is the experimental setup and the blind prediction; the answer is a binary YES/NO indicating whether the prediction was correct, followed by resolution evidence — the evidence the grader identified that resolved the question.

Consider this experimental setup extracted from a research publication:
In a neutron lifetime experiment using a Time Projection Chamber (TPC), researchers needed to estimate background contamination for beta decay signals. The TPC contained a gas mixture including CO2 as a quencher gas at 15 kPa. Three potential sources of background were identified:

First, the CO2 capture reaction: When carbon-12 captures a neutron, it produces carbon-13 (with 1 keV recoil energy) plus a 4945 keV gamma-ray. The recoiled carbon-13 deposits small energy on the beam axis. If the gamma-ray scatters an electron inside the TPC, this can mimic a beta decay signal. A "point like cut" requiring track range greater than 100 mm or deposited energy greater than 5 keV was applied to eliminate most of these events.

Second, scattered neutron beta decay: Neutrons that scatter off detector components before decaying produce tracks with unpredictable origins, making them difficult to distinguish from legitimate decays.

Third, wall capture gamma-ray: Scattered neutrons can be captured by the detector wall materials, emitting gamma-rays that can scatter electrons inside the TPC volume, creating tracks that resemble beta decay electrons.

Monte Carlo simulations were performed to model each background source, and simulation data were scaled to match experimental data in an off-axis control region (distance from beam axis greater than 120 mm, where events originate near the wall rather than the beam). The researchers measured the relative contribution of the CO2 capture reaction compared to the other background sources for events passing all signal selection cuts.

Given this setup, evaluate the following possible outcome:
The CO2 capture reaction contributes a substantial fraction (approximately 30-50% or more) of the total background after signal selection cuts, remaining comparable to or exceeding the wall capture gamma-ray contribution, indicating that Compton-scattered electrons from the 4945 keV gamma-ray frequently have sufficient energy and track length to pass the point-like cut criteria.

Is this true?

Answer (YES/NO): NO